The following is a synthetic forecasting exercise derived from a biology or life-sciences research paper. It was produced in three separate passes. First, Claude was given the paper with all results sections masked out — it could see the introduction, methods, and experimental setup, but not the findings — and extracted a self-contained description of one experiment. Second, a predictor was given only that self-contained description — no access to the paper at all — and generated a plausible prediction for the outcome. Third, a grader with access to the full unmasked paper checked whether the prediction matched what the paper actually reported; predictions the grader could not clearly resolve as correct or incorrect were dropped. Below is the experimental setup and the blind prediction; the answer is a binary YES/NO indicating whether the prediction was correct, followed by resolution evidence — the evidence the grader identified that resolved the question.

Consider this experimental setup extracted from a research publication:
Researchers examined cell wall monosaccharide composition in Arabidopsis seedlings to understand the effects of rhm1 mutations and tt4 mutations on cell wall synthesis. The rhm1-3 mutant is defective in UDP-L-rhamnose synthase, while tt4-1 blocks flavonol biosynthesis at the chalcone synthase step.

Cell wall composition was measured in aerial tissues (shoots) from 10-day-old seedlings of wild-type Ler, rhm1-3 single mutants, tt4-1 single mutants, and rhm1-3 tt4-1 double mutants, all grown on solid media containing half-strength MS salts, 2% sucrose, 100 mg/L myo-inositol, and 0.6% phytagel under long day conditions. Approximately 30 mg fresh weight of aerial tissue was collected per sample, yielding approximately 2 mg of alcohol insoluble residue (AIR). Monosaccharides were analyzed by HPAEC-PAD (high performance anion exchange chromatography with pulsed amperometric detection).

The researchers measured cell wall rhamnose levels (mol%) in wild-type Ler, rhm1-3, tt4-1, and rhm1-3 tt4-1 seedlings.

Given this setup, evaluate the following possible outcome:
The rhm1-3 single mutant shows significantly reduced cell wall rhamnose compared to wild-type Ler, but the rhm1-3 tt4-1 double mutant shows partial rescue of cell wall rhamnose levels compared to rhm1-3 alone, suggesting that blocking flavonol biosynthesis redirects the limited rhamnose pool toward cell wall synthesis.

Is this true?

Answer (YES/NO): YES